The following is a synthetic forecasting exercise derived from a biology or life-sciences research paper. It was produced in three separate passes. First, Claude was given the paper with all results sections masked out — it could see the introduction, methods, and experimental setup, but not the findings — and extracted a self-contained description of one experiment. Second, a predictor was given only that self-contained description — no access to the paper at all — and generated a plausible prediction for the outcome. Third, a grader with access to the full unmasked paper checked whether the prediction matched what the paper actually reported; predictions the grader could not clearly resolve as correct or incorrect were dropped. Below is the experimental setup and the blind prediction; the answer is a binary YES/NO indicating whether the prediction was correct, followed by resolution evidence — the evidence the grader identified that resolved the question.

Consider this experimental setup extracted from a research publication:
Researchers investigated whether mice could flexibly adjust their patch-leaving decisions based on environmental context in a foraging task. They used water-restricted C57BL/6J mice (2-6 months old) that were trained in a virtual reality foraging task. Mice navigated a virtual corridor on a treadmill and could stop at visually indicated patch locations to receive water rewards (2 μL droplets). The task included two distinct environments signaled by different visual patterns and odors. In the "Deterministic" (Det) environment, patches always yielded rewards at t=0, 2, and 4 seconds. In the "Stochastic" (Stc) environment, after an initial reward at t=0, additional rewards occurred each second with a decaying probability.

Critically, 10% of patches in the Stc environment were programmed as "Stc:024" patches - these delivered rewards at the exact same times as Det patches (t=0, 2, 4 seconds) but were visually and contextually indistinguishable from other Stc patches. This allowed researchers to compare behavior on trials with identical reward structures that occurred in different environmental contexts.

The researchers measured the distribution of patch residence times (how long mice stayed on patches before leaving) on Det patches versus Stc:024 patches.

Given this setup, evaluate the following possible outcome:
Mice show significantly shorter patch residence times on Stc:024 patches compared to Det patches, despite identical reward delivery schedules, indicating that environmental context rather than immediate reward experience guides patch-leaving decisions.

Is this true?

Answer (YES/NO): NO